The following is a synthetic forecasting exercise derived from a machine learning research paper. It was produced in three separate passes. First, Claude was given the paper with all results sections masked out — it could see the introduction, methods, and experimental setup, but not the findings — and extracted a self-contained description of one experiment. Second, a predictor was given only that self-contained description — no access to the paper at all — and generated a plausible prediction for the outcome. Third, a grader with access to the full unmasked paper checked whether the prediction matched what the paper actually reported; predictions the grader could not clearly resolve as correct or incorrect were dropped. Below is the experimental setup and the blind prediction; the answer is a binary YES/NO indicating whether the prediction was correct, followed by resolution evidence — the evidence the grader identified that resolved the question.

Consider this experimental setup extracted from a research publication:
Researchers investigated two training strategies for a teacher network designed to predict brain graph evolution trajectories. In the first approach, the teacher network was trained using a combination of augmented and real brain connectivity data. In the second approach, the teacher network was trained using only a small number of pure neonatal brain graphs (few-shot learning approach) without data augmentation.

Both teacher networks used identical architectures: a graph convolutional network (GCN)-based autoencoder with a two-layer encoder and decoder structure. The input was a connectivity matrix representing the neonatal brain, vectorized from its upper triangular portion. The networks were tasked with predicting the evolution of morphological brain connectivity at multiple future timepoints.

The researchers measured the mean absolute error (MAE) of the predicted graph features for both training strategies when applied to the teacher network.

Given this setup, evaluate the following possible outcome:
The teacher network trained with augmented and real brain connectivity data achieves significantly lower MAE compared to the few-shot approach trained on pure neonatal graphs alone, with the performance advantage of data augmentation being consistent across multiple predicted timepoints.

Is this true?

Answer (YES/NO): NO